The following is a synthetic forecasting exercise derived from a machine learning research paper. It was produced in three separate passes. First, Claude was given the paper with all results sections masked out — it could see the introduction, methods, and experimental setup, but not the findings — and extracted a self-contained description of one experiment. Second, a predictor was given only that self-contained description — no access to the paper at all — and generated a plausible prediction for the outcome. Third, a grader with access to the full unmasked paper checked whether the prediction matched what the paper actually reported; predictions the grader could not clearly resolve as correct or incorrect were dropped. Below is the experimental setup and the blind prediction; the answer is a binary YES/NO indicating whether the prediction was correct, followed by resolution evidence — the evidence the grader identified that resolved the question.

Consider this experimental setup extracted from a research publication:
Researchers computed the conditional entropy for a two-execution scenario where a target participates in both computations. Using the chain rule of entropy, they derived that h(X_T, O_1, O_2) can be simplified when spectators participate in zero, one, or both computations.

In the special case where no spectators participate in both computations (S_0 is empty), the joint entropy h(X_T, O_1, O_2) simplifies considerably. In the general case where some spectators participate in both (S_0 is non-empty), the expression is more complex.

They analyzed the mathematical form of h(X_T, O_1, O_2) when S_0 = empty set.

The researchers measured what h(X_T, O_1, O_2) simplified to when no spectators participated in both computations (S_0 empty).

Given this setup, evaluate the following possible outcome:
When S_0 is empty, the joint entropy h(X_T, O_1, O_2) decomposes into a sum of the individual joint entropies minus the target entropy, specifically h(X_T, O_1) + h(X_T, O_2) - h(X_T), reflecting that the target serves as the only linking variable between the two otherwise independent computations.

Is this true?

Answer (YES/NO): YES